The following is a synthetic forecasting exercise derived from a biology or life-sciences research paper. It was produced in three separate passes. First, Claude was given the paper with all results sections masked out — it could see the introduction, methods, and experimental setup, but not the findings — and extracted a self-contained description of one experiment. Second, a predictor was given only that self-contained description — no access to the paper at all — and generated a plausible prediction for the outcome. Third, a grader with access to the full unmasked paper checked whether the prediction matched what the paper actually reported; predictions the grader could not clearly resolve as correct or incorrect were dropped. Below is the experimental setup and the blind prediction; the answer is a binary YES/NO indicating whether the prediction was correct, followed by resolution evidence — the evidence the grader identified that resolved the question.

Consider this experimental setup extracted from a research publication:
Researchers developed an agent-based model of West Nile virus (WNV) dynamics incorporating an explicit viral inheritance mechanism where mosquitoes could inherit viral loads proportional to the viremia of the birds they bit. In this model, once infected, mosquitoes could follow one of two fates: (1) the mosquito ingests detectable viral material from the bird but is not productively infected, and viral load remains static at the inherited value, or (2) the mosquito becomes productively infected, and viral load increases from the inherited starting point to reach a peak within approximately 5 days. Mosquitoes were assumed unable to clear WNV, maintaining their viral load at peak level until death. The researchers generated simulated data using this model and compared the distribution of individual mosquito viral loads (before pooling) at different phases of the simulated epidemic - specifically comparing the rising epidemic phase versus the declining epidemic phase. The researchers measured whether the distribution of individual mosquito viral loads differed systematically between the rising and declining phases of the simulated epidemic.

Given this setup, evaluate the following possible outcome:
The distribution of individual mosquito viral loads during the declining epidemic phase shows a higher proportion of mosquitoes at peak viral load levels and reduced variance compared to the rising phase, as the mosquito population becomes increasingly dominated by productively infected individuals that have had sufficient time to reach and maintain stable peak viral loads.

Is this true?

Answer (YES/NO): NO